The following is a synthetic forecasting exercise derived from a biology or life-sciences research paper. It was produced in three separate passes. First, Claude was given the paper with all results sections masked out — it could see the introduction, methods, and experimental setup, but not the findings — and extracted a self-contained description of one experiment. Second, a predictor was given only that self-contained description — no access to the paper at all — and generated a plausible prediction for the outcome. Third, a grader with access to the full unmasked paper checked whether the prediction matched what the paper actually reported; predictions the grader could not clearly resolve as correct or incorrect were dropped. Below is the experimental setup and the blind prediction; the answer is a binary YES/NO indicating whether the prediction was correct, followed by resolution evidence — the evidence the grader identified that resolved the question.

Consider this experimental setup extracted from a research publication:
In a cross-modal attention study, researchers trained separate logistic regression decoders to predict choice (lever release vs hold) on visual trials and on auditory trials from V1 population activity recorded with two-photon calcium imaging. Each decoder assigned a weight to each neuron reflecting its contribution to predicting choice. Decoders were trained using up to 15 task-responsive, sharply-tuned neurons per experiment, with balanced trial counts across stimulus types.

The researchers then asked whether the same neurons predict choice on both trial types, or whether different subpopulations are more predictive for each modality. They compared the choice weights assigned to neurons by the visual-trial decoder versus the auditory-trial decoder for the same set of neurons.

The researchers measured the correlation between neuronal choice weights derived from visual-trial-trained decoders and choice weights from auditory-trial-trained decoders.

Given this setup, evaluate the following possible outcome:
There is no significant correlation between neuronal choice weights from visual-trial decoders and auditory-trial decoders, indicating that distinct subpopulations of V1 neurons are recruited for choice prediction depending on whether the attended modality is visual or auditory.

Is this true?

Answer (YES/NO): NO